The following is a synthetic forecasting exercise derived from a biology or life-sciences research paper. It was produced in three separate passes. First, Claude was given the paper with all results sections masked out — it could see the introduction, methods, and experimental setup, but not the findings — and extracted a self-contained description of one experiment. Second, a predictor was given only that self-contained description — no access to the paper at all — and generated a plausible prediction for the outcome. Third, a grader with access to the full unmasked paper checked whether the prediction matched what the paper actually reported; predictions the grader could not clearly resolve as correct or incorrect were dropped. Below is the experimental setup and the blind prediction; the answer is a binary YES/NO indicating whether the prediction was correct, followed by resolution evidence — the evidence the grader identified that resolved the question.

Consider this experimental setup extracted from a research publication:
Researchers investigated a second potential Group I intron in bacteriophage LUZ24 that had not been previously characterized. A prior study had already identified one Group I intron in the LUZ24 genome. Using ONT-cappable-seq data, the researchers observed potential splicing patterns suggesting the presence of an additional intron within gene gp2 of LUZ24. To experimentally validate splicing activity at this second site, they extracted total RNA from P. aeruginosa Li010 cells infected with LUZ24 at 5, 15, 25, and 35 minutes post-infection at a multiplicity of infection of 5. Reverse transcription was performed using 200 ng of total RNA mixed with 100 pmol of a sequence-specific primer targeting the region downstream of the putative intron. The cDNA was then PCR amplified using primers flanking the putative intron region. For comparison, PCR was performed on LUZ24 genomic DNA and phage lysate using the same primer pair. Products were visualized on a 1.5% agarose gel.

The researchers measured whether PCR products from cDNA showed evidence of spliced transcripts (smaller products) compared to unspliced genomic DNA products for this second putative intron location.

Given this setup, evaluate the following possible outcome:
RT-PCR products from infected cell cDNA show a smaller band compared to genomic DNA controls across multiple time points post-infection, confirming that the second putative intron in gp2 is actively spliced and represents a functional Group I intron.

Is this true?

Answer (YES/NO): NO